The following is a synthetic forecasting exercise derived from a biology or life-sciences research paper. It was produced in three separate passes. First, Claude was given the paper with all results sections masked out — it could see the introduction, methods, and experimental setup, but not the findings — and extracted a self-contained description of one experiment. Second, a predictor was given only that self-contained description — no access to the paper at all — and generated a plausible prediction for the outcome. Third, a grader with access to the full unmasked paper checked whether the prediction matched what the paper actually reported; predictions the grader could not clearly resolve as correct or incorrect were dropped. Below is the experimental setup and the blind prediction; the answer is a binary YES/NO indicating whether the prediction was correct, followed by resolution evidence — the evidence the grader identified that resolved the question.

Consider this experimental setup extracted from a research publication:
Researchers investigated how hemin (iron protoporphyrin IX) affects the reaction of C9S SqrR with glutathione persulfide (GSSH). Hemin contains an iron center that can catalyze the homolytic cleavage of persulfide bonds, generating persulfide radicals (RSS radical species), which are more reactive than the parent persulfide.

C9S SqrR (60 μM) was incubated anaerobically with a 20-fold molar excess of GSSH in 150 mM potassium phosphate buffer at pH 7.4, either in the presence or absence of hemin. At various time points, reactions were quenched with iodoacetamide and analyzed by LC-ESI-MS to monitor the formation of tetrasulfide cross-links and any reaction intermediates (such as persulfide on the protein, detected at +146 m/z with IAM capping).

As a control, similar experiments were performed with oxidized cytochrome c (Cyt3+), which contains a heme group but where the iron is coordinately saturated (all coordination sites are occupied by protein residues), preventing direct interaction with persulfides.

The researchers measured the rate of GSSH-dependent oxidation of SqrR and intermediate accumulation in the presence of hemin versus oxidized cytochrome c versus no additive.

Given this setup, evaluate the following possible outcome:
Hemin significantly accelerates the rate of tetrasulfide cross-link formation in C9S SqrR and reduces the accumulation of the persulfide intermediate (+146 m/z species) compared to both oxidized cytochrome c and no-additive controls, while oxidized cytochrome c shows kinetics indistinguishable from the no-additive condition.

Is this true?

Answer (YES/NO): NO